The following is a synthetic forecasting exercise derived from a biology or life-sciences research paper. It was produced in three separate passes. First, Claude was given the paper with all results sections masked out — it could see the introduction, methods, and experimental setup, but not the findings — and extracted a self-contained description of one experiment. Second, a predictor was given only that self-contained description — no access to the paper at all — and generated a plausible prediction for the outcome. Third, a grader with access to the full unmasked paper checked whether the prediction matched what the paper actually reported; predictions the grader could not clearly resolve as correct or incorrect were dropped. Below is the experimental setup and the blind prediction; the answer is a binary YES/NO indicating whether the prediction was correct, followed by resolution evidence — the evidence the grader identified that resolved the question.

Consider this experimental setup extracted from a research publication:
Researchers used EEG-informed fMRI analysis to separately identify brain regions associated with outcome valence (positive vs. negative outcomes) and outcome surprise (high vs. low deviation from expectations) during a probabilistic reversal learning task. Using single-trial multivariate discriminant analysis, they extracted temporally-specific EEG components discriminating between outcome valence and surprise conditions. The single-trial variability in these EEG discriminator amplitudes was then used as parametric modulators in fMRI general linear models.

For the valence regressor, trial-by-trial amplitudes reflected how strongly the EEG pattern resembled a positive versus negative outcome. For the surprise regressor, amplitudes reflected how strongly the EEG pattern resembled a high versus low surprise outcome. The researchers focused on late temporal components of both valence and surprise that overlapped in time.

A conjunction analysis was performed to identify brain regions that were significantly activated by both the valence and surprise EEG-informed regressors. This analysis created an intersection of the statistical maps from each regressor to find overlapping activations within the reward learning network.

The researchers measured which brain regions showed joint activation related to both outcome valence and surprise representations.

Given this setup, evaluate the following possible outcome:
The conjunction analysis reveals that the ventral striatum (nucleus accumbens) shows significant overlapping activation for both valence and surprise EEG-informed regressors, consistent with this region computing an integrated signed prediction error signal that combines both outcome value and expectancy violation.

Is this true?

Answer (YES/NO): NO